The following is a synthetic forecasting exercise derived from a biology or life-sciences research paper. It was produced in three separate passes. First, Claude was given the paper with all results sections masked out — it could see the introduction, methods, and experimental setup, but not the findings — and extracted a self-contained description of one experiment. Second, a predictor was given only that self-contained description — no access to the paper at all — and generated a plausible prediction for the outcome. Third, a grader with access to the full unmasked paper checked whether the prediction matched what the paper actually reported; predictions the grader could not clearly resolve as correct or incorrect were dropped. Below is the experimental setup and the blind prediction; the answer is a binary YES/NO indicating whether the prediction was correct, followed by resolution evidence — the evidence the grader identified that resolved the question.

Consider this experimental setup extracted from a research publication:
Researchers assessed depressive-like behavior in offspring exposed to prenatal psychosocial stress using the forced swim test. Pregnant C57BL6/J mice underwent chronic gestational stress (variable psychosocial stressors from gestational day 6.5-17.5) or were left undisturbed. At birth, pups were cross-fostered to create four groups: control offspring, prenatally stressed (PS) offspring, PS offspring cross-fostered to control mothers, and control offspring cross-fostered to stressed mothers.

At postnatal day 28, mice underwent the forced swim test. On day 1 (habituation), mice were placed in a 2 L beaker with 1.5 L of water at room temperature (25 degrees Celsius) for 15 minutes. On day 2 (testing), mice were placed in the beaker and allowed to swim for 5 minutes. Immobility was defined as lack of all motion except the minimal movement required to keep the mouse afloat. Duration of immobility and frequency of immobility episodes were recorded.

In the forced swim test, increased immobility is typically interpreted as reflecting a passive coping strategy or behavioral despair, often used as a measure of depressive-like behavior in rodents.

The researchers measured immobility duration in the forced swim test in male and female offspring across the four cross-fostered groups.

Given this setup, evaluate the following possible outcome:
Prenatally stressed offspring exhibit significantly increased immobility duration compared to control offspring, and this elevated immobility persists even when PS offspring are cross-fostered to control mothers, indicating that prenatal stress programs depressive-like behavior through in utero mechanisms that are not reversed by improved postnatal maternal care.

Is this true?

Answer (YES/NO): NO